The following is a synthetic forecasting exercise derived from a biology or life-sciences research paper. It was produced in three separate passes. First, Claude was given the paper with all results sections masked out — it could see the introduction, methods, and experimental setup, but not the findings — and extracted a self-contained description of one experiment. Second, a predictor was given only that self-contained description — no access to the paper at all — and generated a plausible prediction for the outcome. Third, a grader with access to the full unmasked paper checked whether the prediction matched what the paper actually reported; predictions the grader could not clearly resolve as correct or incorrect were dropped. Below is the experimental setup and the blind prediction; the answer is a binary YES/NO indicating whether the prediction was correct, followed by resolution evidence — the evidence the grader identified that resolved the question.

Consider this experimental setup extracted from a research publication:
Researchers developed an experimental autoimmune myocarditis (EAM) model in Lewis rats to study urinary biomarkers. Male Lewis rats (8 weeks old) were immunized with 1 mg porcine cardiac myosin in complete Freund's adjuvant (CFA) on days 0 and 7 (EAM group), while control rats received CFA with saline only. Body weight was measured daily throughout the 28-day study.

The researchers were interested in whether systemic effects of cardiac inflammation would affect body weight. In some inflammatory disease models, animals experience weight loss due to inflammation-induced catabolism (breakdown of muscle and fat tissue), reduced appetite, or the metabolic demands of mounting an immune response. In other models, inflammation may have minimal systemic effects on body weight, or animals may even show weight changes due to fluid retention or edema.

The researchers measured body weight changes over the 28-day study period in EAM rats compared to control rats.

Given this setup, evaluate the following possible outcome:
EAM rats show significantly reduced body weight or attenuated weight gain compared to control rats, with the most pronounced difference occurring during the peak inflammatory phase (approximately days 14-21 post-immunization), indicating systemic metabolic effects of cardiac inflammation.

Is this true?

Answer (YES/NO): NO